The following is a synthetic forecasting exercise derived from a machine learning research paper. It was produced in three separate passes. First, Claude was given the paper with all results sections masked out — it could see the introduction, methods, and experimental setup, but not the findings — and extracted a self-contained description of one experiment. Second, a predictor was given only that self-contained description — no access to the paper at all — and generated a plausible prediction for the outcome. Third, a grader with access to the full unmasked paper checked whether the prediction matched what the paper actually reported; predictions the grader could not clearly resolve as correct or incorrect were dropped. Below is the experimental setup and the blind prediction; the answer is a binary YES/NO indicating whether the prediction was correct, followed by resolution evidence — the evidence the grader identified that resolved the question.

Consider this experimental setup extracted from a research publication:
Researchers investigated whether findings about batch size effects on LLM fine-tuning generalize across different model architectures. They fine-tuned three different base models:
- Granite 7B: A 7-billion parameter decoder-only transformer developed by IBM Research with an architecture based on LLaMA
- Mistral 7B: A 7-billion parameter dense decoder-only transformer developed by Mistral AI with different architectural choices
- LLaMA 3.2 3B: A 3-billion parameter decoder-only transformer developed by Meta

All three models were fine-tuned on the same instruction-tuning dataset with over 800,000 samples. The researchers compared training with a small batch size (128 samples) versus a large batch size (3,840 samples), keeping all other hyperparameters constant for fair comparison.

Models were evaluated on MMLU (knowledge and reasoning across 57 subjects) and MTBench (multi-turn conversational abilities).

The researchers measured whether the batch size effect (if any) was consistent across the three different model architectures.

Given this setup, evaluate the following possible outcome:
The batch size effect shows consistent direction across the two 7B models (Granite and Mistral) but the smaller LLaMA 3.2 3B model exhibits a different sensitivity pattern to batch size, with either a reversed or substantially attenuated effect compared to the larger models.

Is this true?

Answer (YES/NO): NO